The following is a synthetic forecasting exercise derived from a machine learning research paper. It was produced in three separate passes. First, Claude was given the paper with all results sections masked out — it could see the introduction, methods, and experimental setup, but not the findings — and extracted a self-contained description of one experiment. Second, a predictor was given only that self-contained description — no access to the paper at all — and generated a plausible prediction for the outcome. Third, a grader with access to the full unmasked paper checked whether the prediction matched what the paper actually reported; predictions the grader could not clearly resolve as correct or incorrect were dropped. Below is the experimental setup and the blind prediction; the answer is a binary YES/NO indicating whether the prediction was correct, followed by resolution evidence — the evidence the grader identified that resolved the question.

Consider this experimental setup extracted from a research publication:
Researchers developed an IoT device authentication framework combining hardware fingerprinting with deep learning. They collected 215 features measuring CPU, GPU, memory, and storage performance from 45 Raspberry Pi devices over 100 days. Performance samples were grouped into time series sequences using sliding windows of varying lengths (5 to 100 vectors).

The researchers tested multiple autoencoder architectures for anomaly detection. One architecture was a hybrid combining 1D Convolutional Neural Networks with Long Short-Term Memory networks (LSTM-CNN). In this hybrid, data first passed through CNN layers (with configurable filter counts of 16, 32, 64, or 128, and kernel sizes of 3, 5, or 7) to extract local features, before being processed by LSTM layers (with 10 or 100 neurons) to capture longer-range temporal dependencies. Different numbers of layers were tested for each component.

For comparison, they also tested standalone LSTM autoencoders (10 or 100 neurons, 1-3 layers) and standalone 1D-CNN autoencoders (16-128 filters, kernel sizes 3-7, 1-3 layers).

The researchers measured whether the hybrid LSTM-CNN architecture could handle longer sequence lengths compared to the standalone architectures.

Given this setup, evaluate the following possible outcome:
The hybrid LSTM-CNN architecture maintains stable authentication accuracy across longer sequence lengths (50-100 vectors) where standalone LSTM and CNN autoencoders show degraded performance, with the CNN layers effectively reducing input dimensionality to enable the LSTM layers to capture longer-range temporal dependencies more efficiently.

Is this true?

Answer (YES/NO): NO